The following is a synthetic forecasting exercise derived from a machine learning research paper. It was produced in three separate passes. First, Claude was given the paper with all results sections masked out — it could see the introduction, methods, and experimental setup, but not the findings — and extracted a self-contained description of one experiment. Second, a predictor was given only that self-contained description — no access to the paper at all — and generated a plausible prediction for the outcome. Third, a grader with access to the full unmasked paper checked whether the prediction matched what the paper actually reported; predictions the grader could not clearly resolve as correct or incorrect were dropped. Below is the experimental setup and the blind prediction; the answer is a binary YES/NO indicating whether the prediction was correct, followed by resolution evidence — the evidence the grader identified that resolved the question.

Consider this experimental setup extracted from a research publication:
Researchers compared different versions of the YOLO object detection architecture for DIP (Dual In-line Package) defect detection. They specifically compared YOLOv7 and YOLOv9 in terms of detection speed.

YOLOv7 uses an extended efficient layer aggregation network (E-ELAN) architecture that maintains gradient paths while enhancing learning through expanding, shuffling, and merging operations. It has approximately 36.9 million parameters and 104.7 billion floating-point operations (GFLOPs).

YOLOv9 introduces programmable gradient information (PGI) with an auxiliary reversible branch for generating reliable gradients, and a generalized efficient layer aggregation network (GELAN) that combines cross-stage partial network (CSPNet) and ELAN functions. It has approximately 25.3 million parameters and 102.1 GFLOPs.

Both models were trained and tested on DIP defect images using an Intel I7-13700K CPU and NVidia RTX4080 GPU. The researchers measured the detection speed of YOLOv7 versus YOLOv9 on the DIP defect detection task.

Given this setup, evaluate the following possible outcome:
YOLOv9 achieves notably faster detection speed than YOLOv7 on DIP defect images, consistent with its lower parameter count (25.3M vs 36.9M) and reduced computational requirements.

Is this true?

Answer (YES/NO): NO